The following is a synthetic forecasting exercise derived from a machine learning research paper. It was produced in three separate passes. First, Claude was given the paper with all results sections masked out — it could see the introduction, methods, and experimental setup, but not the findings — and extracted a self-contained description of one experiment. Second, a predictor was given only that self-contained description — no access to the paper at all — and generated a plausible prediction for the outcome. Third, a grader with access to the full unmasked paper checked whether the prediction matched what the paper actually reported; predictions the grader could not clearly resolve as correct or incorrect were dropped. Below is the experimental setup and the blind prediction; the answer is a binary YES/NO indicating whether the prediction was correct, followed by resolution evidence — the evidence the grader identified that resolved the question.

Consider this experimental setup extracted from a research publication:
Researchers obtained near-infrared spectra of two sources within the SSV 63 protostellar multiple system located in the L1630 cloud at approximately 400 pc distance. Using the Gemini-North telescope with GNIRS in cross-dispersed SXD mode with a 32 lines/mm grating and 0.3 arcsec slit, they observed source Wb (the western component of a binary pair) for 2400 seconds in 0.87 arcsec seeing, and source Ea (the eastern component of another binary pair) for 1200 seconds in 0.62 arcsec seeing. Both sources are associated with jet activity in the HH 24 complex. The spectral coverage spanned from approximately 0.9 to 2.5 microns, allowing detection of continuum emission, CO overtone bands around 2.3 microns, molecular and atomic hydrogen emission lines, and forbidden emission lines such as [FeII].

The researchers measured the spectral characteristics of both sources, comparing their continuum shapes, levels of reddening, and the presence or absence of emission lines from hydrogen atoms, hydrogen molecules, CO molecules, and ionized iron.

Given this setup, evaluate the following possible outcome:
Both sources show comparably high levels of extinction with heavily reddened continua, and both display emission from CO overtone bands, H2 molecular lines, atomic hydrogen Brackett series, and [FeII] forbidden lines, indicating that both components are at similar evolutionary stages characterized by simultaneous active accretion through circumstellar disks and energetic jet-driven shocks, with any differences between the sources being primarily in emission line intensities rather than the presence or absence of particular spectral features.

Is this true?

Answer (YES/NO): NO